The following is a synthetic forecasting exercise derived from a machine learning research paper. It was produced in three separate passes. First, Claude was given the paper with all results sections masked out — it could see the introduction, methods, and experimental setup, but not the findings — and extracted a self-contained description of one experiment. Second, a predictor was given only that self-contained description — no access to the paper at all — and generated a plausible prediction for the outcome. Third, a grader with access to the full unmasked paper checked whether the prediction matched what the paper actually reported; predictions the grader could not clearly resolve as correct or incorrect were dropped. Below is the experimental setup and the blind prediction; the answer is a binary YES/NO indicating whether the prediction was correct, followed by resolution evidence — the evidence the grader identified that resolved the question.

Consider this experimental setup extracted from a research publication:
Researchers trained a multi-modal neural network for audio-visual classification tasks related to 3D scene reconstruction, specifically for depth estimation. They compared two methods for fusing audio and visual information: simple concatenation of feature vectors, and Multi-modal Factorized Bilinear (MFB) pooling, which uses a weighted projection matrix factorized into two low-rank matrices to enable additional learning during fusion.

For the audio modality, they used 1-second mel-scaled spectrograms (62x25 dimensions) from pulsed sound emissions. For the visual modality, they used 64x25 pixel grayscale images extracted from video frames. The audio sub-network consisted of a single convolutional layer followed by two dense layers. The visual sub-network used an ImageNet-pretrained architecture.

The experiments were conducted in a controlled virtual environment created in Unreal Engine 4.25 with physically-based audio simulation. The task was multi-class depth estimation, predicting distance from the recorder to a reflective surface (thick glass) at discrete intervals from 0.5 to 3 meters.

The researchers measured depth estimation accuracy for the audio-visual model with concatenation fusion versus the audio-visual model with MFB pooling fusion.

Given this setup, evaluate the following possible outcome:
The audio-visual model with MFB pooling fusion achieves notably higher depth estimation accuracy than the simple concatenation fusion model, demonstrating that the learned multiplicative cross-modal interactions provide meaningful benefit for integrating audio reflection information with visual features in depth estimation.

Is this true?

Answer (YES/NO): NO